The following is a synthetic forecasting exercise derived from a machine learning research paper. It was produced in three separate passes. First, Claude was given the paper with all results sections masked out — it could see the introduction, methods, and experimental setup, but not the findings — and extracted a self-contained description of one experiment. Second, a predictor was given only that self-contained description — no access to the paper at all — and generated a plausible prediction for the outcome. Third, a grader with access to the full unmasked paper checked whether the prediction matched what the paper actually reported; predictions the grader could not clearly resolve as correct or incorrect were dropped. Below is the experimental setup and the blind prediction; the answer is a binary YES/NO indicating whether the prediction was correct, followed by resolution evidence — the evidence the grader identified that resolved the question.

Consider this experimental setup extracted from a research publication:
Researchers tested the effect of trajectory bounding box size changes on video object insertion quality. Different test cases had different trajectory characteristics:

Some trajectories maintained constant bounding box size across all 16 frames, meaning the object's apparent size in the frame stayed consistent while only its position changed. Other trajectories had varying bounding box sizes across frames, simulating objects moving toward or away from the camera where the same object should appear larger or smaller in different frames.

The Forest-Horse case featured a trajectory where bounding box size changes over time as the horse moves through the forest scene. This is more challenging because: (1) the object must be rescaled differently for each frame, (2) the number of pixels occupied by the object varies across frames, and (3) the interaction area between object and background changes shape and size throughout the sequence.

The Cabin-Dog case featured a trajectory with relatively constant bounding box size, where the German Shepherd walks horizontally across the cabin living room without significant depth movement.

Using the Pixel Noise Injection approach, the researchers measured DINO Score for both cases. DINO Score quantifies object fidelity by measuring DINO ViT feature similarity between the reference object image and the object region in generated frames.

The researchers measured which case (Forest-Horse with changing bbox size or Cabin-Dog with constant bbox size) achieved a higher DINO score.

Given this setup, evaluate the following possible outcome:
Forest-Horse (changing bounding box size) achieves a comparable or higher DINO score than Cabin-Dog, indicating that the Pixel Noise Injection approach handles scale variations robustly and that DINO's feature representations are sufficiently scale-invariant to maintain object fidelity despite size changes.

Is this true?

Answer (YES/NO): NO